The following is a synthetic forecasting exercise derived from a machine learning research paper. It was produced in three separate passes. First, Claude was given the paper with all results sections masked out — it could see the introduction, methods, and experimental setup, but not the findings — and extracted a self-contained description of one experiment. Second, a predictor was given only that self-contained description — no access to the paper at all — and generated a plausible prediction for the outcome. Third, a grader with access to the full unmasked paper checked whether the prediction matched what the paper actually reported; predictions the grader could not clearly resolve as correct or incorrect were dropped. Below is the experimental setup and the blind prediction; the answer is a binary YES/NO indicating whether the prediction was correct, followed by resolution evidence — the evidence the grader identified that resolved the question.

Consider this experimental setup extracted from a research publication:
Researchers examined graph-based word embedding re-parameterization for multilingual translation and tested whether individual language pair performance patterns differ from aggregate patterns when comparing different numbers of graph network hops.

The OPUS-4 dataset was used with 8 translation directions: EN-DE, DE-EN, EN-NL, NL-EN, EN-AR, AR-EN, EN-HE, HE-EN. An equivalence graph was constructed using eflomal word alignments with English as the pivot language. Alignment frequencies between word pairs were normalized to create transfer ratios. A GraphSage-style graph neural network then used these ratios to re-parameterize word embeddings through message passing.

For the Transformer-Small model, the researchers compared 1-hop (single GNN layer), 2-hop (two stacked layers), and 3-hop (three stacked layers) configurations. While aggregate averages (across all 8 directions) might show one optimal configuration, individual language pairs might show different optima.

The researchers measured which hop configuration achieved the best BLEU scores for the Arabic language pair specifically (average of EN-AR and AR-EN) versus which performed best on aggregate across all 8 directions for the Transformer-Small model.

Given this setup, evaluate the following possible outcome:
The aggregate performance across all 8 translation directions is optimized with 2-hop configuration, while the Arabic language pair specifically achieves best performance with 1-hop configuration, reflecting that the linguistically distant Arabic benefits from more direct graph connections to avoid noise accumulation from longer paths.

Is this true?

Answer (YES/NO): YES